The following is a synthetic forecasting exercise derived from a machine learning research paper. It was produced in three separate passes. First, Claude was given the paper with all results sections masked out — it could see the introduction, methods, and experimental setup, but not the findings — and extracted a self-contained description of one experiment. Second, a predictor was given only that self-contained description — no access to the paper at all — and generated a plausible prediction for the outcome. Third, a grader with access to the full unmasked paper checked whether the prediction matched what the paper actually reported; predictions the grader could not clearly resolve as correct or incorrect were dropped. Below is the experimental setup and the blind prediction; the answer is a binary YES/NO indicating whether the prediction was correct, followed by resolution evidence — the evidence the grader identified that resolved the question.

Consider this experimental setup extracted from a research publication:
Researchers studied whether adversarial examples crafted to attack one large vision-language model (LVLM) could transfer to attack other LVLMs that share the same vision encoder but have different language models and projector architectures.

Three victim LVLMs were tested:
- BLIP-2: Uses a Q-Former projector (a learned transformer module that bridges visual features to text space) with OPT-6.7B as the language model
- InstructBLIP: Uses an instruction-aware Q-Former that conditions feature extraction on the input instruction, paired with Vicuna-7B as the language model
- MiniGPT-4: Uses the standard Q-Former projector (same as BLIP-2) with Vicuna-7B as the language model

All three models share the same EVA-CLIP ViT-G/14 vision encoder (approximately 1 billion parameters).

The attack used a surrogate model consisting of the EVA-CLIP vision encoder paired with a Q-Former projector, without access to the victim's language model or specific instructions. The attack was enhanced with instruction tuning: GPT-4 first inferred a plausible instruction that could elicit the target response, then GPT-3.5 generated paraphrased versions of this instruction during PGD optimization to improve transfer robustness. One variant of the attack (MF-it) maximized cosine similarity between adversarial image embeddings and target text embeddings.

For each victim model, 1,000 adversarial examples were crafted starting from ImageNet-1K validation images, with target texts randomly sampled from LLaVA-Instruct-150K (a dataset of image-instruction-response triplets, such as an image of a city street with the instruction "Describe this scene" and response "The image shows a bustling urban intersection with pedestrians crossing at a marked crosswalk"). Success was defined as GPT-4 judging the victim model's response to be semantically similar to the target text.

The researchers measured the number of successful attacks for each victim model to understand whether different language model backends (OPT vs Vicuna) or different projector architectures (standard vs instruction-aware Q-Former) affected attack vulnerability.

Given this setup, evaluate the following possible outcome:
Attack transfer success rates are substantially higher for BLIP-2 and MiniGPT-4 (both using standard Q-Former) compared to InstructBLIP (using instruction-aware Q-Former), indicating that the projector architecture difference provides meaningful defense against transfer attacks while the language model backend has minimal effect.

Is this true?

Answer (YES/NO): NO